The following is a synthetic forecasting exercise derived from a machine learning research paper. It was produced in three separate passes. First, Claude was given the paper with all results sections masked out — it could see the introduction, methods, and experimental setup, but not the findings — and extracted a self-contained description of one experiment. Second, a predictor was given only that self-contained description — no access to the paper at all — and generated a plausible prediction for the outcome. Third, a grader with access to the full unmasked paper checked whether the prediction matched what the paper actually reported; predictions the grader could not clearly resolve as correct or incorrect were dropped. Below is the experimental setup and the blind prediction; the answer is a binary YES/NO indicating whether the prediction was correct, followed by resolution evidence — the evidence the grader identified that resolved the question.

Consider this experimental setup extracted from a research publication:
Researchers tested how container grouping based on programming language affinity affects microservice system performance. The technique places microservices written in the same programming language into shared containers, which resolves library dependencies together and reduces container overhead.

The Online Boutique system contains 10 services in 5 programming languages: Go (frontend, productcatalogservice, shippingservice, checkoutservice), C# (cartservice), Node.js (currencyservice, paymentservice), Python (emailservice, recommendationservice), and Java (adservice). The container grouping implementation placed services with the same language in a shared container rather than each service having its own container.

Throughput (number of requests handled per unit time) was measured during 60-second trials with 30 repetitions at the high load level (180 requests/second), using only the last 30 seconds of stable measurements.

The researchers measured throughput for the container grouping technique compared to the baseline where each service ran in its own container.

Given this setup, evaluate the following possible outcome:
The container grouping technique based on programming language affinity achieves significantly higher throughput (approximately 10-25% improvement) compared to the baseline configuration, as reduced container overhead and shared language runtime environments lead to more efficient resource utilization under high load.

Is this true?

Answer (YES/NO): NO